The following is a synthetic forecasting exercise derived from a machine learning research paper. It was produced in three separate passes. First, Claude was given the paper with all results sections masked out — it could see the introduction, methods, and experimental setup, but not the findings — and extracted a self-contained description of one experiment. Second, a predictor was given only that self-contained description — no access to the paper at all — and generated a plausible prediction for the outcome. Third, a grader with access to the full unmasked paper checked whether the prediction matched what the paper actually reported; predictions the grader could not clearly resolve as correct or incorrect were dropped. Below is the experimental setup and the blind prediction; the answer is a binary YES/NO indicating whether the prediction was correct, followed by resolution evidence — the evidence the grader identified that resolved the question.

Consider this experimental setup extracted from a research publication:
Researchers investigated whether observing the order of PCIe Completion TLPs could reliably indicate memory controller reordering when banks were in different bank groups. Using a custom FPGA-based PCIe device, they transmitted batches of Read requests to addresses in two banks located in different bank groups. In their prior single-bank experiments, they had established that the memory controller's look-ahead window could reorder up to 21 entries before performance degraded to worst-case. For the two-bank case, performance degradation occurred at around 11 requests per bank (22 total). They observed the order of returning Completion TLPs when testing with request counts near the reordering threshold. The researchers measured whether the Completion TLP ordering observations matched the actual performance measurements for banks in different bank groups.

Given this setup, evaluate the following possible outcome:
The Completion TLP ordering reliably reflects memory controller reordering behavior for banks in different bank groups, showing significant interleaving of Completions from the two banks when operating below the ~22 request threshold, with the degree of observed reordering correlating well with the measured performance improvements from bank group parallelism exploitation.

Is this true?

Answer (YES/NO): NO